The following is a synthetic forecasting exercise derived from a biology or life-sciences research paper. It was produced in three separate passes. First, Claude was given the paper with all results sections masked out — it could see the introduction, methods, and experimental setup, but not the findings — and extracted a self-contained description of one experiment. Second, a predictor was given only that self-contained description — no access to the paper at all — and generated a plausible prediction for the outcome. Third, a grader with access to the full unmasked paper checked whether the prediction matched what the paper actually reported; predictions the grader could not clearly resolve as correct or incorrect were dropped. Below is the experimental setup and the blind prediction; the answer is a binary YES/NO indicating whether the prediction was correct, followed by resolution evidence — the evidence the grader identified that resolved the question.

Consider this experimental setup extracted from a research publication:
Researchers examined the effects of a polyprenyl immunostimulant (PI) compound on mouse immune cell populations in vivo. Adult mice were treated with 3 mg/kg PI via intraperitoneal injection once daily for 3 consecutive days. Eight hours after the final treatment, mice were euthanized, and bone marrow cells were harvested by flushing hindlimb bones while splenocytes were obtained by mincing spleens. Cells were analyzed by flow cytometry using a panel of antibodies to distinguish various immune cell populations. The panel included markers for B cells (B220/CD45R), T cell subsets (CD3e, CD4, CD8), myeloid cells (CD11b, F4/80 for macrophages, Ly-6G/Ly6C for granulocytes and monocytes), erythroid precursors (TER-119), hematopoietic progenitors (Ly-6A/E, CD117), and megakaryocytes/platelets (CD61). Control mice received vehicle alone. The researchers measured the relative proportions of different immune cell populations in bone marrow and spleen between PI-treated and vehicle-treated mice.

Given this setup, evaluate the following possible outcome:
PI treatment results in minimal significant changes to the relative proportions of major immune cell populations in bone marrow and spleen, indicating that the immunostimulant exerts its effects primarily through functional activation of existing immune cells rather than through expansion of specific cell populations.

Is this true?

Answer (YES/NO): NO